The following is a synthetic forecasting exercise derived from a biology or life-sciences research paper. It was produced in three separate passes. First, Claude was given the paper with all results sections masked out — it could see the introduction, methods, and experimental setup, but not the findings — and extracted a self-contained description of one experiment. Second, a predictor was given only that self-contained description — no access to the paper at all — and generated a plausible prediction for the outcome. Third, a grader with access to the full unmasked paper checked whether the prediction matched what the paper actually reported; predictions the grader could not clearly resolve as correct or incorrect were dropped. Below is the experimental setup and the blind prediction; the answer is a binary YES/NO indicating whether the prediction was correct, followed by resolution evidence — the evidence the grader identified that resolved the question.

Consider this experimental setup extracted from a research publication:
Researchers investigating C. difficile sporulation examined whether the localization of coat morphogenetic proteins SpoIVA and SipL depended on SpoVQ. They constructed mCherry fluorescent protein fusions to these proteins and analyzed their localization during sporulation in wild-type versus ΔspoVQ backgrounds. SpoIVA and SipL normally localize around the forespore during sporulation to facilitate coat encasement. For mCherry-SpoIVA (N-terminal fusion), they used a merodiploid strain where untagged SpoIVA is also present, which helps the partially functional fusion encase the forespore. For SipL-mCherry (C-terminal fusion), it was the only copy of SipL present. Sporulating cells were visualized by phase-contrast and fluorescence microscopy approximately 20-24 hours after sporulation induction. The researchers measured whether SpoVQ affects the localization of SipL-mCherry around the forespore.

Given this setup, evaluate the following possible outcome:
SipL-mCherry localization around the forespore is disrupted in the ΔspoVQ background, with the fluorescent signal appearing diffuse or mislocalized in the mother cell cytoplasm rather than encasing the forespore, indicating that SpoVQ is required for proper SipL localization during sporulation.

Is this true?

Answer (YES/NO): YES